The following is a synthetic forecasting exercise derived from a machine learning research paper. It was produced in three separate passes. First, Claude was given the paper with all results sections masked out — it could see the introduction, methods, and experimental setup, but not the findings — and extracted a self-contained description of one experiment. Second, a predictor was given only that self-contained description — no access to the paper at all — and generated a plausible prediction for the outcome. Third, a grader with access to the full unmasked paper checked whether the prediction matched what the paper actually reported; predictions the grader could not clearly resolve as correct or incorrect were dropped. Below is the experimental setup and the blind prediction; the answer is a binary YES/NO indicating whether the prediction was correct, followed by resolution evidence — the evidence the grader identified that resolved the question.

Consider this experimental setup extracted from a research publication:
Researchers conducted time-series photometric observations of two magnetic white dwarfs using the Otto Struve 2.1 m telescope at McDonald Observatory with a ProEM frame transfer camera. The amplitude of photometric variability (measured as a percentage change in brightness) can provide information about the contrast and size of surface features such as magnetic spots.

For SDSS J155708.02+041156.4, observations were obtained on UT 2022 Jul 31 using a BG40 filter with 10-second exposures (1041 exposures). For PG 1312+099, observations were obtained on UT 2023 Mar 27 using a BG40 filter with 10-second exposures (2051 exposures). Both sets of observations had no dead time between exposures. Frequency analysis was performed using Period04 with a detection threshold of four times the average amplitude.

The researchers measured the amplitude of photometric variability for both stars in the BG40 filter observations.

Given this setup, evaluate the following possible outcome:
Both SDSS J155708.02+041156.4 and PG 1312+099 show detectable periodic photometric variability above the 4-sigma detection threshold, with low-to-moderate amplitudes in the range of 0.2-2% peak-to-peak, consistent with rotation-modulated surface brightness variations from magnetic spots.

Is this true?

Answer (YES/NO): YES